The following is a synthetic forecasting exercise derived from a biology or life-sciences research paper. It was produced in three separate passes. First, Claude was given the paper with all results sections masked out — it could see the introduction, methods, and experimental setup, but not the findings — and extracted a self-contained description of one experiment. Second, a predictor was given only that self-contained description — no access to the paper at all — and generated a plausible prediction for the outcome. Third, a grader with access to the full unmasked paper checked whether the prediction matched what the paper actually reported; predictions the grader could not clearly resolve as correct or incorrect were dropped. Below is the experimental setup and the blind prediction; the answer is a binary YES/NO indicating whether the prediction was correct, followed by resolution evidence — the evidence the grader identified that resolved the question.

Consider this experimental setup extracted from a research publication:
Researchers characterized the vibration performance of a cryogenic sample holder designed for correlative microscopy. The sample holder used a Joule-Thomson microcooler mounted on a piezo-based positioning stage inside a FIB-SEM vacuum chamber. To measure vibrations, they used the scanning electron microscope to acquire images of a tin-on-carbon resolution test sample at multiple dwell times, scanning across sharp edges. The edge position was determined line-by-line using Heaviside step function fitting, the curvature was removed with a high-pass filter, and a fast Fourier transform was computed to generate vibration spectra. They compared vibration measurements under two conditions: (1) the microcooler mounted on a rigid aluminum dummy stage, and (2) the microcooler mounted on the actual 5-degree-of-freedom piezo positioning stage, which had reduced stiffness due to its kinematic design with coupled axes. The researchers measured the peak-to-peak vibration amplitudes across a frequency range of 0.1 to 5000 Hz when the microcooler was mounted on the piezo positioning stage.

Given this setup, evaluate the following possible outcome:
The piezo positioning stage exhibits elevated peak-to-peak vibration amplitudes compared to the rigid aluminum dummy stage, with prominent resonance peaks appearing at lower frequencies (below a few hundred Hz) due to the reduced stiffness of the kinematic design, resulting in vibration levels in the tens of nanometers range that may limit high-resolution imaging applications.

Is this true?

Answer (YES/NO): NO